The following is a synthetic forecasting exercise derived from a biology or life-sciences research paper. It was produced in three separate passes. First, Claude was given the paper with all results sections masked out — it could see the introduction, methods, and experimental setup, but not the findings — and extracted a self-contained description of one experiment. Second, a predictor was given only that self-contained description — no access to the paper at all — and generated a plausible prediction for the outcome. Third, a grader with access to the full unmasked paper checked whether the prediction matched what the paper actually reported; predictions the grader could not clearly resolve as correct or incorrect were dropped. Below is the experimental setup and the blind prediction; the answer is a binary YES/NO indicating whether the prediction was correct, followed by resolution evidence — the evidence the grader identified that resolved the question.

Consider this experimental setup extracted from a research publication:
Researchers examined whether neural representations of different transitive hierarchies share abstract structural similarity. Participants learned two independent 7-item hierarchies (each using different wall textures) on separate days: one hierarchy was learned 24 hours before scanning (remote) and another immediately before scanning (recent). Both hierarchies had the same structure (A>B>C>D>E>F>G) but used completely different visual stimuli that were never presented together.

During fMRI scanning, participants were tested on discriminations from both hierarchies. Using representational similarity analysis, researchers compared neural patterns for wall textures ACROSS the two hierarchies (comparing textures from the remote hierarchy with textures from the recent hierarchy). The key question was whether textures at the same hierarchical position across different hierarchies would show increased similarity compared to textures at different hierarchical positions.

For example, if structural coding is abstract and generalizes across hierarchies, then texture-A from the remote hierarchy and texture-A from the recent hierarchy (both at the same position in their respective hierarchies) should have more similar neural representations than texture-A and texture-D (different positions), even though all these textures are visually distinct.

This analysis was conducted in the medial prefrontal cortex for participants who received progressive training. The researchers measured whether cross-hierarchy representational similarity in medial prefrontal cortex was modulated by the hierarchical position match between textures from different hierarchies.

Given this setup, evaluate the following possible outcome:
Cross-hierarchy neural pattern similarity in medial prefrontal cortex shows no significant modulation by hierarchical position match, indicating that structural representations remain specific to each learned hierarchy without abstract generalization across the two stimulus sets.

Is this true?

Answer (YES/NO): NO